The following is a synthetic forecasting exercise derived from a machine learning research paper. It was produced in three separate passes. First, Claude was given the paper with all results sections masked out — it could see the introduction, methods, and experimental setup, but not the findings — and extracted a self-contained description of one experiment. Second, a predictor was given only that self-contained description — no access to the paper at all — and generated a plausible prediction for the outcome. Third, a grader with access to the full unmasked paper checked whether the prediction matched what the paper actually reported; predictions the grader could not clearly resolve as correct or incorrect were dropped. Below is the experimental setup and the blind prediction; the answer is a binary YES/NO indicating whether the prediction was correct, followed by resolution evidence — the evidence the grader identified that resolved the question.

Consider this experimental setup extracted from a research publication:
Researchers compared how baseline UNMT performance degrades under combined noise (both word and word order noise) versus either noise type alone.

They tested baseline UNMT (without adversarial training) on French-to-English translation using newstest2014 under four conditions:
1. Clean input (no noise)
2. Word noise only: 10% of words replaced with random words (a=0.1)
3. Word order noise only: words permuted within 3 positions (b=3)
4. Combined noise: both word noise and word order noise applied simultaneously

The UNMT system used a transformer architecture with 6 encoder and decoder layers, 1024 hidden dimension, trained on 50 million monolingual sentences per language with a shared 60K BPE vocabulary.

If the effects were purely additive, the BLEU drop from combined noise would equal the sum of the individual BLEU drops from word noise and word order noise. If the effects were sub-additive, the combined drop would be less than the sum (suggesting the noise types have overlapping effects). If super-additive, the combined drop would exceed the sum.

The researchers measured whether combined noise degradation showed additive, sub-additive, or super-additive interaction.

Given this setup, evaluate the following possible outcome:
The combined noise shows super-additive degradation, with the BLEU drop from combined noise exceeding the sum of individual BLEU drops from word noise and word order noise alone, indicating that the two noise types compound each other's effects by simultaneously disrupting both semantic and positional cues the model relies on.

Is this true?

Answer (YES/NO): NO